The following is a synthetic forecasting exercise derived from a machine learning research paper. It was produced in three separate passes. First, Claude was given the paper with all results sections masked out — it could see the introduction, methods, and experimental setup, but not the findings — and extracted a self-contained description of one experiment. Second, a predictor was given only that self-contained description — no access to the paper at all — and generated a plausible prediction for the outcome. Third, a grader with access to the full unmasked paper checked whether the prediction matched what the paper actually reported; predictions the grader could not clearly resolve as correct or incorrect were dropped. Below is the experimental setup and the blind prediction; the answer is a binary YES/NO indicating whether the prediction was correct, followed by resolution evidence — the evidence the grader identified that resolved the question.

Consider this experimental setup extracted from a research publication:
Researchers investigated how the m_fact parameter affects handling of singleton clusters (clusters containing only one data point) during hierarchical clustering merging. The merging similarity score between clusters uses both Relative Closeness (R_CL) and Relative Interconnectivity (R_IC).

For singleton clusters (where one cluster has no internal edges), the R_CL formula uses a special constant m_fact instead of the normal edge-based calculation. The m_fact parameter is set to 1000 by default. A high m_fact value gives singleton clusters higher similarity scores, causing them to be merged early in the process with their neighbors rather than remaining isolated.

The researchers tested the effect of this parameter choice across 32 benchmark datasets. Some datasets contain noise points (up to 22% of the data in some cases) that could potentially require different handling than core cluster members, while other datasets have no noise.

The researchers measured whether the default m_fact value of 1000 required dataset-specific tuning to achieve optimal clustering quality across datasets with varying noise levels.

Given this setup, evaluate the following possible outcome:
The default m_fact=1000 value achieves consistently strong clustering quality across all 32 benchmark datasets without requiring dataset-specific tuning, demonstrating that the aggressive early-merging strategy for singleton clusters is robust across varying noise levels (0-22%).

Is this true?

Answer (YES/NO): YES